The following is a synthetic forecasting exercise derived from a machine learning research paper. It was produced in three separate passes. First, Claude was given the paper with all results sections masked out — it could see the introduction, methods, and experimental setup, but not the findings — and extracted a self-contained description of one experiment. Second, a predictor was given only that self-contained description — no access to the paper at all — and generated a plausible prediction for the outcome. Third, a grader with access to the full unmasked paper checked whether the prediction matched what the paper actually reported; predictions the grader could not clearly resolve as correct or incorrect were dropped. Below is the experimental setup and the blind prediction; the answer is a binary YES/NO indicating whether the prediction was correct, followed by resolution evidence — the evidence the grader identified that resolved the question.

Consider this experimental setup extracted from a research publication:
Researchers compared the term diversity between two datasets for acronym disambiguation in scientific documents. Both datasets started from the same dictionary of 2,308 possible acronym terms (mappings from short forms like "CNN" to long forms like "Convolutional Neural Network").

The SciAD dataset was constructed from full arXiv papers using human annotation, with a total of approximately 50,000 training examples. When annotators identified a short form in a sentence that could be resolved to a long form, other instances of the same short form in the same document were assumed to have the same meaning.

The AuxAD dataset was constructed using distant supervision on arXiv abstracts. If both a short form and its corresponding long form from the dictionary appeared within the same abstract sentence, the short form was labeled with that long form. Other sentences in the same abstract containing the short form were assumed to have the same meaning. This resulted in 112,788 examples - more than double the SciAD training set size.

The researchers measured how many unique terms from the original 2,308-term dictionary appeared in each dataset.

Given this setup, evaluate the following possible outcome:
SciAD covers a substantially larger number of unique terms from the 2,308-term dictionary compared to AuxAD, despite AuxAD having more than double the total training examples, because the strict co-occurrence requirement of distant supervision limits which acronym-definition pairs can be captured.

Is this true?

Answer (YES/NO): YES